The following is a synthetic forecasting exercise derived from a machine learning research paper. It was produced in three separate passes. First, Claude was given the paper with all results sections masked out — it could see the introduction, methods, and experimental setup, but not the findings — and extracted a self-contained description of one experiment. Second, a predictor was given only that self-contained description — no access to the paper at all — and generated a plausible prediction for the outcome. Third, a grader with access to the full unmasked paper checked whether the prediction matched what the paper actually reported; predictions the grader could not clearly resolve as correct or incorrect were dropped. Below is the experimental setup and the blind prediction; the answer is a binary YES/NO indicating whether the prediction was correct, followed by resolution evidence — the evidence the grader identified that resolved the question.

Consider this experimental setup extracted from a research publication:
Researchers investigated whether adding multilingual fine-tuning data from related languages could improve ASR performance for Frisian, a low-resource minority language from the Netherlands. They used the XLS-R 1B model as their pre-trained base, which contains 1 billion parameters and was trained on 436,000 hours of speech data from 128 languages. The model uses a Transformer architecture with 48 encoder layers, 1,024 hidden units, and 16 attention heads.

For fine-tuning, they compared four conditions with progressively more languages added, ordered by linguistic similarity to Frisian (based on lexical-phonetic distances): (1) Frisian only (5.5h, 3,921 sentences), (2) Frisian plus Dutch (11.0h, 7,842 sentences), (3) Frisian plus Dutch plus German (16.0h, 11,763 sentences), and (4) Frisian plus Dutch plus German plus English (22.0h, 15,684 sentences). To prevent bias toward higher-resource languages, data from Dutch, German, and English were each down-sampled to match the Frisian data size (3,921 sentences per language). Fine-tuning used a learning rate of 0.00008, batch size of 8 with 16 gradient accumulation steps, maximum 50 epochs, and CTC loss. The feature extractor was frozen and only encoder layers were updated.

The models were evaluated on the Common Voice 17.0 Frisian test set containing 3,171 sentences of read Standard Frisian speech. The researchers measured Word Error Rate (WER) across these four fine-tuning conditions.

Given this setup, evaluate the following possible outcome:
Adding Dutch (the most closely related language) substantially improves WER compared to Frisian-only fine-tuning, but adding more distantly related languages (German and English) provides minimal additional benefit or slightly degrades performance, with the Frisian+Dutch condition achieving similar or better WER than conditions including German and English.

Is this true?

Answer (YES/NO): NO